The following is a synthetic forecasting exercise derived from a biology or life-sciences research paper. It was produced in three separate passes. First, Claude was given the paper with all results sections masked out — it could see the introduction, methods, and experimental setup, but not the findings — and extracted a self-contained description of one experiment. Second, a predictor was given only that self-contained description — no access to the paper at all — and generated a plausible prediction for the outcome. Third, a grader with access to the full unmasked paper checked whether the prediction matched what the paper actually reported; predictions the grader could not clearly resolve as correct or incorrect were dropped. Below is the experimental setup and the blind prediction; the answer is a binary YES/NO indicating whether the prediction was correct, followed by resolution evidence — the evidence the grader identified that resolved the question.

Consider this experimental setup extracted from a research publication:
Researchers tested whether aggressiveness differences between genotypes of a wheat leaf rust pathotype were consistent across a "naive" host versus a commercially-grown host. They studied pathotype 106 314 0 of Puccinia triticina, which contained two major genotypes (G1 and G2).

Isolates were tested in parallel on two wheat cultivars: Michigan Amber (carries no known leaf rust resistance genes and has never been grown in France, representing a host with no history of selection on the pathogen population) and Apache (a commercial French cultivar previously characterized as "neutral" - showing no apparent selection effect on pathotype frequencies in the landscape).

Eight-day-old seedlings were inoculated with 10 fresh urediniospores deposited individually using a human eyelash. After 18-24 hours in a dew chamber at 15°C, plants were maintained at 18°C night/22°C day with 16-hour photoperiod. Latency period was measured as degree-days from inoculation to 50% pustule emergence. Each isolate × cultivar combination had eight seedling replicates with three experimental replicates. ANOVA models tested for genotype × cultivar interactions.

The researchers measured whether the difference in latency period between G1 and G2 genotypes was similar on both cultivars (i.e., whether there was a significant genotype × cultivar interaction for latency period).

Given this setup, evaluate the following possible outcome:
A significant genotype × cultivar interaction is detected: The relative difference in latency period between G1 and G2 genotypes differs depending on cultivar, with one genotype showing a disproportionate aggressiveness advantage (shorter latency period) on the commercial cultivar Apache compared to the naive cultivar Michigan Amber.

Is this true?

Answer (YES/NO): NO